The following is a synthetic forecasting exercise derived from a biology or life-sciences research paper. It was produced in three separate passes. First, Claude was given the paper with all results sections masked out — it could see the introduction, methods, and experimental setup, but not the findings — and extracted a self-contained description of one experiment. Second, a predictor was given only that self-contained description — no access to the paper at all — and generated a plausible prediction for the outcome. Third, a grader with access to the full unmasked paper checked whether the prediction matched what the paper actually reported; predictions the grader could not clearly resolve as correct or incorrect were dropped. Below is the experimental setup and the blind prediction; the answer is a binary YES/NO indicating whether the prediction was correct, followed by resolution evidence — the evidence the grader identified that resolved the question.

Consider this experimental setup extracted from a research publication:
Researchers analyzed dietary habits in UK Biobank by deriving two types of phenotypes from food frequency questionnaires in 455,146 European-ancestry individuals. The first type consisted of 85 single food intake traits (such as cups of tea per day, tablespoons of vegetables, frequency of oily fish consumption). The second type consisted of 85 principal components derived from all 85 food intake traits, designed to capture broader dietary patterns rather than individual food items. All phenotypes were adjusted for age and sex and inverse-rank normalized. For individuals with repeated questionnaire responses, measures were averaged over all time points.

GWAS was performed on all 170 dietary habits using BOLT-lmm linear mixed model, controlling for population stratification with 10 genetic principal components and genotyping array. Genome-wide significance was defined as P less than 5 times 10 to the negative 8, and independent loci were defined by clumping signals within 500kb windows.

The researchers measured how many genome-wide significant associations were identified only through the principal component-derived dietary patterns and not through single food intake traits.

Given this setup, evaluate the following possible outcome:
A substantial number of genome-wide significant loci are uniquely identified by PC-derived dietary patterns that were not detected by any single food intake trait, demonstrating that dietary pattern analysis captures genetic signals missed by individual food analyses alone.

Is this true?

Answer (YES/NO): YES